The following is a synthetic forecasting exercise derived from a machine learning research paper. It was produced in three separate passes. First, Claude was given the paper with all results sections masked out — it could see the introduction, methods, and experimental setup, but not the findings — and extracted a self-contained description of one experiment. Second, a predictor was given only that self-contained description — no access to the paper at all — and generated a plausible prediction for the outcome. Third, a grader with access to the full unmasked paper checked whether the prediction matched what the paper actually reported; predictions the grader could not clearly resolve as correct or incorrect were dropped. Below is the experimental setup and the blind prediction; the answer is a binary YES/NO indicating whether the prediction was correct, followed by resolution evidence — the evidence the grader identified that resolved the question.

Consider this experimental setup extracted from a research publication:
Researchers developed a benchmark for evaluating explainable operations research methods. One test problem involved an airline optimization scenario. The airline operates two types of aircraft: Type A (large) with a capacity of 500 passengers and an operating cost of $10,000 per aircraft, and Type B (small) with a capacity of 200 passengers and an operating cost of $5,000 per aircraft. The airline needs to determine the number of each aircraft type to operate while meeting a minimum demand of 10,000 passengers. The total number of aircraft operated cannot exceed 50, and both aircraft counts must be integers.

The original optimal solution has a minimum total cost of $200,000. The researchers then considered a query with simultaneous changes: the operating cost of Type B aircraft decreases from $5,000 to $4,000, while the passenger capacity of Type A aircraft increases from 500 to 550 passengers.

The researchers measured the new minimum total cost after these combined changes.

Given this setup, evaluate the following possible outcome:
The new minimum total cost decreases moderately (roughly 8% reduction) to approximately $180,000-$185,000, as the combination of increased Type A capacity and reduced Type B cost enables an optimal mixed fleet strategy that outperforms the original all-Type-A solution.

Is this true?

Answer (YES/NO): YES